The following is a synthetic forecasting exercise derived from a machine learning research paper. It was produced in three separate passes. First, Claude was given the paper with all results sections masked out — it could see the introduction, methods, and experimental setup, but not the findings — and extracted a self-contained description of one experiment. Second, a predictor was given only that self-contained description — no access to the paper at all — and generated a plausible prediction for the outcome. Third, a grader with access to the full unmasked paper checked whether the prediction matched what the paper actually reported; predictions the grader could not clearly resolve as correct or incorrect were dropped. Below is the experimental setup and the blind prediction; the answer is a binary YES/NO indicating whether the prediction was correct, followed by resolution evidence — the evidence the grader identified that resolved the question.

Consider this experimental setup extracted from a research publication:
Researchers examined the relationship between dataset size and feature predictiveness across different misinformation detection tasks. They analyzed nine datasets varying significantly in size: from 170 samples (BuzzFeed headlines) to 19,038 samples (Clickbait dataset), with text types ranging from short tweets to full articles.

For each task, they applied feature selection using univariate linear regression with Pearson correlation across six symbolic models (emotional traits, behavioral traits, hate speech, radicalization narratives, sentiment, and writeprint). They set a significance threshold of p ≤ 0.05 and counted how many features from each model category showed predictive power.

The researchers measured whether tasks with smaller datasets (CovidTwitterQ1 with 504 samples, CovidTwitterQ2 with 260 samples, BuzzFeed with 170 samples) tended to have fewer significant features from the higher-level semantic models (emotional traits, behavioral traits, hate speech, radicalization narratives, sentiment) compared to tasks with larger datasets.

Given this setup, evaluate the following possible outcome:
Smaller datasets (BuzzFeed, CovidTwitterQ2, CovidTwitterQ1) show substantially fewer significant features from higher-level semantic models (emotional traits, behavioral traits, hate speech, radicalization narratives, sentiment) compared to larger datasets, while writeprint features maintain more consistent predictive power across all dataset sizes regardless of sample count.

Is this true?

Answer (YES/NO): YES